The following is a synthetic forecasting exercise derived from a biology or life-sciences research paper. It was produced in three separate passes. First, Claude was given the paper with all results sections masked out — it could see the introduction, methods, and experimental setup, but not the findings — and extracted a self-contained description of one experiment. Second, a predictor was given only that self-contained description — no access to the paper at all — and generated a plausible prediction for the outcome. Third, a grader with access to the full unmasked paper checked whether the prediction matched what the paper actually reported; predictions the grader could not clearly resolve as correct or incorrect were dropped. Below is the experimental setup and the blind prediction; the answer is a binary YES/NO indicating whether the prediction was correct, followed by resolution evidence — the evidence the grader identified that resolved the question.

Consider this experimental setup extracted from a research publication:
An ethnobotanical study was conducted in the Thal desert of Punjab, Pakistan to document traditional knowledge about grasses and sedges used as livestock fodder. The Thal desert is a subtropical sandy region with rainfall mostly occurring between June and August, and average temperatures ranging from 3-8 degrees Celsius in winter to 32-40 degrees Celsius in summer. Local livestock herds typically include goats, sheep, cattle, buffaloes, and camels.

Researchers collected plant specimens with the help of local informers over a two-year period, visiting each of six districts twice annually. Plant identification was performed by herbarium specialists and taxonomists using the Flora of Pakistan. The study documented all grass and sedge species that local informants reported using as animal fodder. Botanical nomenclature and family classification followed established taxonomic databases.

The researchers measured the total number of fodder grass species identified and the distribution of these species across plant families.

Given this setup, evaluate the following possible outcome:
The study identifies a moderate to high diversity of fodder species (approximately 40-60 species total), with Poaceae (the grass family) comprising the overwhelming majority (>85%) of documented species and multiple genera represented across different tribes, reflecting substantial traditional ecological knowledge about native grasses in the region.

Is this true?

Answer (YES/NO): NO